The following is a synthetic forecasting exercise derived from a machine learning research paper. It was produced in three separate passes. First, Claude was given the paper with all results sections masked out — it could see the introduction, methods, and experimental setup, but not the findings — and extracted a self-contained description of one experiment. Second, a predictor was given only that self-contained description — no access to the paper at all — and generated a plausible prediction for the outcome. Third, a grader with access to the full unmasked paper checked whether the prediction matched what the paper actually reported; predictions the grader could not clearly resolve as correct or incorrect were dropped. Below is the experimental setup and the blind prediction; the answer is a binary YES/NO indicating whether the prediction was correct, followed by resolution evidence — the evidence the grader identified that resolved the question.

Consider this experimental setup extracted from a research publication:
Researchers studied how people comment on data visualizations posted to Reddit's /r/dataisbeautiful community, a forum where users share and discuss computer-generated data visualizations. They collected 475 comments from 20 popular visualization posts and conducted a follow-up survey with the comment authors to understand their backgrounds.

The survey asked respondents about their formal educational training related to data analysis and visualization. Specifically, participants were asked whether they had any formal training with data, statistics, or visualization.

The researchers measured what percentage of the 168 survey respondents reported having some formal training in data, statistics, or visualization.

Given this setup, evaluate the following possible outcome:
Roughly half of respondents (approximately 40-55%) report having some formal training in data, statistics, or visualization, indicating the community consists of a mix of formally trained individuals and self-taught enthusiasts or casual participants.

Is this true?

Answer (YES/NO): YES